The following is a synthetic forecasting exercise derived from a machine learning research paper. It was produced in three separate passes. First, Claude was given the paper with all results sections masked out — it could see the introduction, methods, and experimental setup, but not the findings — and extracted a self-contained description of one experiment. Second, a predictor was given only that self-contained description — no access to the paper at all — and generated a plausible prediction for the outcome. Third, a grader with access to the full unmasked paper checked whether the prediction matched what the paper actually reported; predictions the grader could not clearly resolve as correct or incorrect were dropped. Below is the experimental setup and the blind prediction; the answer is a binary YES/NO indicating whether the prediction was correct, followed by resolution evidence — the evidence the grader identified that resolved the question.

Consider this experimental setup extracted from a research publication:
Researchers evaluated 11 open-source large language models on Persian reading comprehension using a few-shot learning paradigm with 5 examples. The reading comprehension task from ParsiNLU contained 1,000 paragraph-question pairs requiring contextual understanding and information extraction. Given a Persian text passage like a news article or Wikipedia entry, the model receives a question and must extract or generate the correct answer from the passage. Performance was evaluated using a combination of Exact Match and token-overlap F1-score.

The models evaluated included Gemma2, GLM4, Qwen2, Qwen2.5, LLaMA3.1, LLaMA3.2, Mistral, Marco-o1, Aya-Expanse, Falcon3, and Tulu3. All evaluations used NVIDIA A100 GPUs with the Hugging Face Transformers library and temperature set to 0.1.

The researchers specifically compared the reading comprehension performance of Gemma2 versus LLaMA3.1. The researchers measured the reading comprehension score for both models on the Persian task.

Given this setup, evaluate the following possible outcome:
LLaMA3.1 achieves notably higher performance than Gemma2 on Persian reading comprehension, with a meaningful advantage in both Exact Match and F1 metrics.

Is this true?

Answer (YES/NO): NO